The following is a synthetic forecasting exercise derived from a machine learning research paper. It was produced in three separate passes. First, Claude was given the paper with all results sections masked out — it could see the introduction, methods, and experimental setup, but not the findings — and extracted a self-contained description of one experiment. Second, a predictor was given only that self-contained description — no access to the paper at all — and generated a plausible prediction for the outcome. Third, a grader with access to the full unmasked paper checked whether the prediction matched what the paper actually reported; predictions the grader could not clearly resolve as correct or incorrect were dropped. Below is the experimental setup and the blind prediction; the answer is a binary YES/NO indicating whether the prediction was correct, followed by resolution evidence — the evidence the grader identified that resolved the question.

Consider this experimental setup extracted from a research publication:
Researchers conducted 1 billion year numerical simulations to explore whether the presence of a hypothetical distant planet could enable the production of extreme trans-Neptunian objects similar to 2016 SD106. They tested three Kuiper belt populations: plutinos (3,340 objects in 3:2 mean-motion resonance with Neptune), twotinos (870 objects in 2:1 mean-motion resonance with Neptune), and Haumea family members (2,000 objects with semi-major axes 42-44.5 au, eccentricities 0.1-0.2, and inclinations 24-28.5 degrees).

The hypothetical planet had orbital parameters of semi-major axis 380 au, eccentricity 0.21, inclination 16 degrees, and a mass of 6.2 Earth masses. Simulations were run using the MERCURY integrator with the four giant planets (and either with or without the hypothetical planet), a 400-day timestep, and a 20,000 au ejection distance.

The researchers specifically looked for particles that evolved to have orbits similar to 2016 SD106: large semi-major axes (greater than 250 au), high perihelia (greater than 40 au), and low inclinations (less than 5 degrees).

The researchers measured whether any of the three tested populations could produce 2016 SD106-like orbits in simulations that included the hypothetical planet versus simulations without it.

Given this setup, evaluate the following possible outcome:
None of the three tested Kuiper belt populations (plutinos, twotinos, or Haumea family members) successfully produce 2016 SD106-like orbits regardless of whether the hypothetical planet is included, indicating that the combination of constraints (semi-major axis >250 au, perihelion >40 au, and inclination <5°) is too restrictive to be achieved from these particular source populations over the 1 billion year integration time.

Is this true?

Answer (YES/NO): NO